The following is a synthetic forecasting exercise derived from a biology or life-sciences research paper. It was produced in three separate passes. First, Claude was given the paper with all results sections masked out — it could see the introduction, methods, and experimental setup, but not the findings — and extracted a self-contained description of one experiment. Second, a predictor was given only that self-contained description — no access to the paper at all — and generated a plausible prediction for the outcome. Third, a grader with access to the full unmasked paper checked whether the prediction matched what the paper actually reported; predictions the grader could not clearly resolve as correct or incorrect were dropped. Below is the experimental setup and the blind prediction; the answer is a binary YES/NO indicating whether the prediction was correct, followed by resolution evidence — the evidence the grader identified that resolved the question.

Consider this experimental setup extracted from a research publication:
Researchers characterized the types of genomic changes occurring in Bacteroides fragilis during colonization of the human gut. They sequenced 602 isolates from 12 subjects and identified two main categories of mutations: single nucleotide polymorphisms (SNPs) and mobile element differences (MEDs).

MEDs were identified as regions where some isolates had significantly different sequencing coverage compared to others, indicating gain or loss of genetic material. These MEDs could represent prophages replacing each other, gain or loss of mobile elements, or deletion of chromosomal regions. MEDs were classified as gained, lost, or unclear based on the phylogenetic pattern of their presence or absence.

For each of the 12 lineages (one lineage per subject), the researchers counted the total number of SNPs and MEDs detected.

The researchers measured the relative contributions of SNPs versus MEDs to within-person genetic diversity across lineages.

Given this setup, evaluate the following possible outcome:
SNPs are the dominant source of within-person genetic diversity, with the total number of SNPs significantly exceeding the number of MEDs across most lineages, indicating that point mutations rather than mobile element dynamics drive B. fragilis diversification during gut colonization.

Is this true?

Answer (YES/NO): NO